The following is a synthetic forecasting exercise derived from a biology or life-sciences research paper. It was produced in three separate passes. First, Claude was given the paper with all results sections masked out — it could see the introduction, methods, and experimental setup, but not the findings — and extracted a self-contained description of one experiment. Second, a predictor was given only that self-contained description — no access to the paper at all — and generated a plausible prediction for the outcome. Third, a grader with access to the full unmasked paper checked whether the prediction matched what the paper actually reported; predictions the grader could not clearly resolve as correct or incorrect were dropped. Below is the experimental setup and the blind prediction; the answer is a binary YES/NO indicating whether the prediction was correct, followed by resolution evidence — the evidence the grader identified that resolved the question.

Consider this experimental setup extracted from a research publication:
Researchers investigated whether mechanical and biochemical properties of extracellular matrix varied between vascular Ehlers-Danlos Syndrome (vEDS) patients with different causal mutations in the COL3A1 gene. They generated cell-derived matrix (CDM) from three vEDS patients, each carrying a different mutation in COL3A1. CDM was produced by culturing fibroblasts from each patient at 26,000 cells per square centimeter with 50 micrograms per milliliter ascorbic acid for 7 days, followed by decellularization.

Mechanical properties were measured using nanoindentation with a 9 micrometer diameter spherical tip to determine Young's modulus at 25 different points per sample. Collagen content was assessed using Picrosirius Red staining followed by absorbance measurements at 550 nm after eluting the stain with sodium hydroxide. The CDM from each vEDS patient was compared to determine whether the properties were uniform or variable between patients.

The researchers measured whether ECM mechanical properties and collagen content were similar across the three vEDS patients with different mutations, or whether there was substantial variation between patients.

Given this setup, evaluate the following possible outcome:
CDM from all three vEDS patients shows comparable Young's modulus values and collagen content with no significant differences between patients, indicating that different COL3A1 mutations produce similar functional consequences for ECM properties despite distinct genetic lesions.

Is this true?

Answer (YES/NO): NO